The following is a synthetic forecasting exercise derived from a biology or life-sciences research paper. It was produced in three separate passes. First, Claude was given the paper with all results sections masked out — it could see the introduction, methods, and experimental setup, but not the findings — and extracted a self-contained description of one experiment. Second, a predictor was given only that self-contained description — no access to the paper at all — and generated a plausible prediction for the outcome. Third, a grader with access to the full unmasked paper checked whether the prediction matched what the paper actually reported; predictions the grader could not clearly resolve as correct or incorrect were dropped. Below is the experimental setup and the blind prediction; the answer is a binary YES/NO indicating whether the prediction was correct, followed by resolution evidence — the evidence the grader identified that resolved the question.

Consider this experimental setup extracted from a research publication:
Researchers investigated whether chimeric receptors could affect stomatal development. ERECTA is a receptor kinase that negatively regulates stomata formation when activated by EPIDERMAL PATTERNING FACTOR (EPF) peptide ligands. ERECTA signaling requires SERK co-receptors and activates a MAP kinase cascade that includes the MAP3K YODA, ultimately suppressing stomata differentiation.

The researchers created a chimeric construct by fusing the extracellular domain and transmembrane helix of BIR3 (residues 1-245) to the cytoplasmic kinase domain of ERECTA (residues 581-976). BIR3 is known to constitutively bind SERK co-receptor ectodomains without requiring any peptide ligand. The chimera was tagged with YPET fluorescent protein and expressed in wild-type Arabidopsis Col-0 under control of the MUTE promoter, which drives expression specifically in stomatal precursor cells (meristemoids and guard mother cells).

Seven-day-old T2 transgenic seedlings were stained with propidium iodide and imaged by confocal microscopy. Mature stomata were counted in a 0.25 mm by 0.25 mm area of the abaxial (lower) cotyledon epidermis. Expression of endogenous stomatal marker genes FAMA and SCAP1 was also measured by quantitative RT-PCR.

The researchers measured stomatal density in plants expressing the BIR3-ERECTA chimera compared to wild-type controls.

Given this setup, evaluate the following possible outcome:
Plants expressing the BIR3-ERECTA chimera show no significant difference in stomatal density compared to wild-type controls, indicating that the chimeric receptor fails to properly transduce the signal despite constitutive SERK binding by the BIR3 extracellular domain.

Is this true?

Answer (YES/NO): NO